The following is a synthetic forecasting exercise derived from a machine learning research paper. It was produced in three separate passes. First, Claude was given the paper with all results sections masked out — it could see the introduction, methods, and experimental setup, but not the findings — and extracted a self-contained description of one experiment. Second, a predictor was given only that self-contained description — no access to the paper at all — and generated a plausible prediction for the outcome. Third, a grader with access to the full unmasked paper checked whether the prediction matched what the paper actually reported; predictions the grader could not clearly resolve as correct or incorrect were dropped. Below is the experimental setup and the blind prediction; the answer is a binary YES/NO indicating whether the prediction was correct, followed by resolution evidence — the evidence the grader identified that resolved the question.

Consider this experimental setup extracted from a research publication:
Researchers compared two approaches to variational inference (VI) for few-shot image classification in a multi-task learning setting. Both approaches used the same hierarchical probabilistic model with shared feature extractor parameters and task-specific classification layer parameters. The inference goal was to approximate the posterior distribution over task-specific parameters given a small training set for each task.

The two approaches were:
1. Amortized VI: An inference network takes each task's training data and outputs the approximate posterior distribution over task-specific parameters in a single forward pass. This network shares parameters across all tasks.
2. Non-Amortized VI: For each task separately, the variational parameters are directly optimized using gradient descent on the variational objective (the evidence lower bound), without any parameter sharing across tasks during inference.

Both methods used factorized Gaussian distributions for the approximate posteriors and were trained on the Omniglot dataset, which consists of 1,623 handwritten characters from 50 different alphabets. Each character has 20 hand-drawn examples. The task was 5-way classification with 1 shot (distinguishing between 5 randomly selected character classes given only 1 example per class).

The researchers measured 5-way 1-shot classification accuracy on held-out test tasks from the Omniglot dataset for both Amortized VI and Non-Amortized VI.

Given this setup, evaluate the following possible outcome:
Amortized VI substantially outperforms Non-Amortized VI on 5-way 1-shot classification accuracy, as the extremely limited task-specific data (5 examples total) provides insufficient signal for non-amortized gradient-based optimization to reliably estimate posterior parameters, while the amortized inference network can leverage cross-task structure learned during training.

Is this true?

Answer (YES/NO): NO